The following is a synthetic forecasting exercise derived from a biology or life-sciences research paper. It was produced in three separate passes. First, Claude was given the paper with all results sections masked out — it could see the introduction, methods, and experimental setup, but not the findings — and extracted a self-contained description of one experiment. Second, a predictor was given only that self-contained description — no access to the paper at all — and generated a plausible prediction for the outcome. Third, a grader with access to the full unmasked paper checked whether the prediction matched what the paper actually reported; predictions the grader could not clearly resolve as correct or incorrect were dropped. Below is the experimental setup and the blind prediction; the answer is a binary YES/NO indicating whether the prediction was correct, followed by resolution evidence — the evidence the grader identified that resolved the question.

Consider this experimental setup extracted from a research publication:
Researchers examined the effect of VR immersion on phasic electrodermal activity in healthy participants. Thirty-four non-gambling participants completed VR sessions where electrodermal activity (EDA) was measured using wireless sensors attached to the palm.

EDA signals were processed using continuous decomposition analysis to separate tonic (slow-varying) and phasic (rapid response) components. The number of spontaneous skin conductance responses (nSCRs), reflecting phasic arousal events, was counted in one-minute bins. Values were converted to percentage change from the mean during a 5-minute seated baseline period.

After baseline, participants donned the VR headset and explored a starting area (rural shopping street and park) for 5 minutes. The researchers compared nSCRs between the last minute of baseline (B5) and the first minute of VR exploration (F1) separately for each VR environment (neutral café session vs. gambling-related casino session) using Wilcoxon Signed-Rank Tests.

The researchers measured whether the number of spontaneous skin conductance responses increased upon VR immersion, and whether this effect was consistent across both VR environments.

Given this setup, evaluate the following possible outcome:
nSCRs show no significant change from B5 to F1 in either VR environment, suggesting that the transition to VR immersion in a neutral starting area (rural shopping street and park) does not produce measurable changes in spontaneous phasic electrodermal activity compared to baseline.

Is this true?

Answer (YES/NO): NO